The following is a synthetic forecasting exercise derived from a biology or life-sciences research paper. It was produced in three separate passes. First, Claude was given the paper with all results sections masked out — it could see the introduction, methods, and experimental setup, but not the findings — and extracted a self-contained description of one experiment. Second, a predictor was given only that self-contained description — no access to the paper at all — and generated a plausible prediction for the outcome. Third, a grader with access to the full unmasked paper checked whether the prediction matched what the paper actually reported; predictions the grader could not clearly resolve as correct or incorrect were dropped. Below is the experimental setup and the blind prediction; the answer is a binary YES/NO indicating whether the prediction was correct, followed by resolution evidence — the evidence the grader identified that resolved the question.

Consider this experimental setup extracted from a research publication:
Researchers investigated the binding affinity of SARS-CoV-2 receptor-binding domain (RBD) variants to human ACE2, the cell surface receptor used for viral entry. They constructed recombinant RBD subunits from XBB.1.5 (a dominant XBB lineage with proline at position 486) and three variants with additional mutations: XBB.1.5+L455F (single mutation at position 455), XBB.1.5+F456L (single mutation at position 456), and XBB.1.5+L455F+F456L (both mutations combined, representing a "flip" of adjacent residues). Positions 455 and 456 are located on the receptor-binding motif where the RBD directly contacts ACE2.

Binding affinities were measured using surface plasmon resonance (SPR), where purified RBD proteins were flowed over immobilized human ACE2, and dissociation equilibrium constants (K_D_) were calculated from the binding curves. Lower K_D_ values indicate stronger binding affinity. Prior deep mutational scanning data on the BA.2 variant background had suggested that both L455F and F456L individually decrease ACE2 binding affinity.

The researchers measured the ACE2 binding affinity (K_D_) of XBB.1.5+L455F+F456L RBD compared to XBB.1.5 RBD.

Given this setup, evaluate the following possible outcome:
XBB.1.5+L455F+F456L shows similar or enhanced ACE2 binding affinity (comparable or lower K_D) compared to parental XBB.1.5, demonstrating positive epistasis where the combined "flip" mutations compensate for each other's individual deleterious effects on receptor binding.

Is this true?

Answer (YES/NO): YES